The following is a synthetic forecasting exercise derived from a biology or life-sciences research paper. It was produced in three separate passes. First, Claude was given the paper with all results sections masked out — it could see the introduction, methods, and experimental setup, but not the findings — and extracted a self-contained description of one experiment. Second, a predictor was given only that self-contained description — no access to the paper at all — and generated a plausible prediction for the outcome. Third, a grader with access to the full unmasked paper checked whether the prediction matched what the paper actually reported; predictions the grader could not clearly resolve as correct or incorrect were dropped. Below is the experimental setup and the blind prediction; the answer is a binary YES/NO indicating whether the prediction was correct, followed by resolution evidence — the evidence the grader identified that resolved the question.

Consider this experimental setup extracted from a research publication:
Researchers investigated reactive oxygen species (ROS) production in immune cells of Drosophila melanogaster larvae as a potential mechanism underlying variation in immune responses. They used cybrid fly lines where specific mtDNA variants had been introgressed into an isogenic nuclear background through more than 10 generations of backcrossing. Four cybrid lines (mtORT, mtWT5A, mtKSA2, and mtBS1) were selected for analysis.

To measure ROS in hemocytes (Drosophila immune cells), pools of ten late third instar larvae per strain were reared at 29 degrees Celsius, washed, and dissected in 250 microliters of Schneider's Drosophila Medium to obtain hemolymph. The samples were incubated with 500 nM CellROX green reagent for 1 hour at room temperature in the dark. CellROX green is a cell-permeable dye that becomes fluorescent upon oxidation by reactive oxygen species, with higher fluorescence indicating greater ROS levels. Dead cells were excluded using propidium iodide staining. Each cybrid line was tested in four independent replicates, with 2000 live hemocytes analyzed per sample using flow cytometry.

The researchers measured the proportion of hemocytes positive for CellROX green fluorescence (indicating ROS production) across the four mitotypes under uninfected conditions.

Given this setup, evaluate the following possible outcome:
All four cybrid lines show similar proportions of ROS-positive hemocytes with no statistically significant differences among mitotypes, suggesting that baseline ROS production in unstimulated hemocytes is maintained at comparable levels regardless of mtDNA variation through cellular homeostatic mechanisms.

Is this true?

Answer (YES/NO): NO